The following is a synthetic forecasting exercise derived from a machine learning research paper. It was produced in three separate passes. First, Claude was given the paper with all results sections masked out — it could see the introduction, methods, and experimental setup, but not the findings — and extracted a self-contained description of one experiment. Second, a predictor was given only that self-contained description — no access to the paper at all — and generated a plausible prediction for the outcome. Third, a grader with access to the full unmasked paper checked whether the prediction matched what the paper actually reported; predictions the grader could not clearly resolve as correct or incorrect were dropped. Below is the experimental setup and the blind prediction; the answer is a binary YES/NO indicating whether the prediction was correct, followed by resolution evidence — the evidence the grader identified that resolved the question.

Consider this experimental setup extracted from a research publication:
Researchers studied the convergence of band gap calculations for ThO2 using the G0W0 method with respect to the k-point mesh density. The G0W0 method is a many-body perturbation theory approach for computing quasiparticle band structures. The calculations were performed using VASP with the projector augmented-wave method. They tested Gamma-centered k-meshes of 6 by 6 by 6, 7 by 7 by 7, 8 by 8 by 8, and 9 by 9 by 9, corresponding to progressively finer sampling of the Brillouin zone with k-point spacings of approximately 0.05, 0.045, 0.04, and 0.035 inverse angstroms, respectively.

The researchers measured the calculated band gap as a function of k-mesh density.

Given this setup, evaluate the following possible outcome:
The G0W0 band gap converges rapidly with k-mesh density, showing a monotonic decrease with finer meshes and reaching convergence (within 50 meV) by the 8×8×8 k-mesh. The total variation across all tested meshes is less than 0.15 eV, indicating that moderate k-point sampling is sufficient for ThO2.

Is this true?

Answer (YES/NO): NO